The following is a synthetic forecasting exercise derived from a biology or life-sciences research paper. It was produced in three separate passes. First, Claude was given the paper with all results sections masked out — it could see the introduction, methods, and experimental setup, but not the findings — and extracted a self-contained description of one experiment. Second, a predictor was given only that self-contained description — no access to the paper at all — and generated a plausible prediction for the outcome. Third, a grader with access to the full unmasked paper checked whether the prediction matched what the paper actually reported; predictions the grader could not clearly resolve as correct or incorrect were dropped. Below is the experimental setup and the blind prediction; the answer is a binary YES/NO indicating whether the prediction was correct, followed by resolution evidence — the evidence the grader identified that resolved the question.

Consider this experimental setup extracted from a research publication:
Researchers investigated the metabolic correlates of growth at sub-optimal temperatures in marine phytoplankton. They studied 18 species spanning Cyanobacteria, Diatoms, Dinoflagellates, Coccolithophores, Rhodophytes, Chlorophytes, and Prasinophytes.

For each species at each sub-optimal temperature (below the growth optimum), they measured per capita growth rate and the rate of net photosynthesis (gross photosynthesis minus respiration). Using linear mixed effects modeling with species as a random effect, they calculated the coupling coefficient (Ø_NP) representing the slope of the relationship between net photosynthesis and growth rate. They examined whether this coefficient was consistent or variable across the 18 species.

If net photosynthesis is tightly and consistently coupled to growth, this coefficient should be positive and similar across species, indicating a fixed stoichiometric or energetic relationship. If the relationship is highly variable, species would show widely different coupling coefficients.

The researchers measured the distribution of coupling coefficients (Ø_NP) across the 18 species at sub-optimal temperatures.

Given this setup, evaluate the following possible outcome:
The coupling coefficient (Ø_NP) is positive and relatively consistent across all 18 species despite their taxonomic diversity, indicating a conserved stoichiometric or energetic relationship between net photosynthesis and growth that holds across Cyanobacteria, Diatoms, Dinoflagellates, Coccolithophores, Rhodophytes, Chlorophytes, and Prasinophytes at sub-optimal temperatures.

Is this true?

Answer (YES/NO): YES